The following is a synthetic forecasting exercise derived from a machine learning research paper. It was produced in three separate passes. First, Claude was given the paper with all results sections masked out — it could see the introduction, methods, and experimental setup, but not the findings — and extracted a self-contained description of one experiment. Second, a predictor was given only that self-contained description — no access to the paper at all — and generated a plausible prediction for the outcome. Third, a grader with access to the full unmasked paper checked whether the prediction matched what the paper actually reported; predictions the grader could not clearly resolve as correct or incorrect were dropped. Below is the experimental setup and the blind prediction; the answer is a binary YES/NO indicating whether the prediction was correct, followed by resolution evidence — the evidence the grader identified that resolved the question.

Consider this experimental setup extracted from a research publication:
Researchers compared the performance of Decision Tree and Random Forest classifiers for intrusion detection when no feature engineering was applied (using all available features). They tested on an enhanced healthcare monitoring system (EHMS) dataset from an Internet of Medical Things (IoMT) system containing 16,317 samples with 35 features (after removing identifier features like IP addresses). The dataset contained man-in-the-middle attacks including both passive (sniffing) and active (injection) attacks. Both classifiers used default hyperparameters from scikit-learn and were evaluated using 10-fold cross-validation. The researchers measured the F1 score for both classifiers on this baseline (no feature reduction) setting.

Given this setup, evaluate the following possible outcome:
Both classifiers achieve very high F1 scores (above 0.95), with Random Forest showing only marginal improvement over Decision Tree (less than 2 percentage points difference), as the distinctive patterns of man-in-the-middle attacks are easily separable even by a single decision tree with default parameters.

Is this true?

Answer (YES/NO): NO